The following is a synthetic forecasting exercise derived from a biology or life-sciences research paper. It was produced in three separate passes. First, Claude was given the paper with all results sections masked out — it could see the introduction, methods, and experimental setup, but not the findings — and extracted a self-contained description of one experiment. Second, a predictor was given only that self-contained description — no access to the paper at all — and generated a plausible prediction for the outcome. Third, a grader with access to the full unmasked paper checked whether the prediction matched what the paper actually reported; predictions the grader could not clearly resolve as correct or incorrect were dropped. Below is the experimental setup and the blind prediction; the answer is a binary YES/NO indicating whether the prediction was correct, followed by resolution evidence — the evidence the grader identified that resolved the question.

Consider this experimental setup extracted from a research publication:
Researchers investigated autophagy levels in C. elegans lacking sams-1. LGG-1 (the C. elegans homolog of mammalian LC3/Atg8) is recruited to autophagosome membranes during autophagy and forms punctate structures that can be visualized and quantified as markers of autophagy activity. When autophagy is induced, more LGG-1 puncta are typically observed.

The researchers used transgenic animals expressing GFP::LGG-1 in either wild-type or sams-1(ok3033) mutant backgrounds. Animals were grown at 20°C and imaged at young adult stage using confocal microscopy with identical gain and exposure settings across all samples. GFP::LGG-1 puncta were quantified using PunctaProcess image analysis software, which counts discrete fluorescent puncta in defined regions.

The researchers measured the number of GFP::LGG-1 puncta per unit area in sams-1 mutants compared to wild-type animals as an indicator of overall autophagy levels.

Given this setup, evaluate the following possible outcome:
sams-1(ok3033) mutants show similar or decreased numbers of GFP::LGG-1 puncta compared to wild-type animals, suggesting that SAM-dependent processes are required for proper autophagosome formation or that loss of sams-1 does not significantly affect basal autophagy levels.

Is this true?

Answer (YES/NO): NO